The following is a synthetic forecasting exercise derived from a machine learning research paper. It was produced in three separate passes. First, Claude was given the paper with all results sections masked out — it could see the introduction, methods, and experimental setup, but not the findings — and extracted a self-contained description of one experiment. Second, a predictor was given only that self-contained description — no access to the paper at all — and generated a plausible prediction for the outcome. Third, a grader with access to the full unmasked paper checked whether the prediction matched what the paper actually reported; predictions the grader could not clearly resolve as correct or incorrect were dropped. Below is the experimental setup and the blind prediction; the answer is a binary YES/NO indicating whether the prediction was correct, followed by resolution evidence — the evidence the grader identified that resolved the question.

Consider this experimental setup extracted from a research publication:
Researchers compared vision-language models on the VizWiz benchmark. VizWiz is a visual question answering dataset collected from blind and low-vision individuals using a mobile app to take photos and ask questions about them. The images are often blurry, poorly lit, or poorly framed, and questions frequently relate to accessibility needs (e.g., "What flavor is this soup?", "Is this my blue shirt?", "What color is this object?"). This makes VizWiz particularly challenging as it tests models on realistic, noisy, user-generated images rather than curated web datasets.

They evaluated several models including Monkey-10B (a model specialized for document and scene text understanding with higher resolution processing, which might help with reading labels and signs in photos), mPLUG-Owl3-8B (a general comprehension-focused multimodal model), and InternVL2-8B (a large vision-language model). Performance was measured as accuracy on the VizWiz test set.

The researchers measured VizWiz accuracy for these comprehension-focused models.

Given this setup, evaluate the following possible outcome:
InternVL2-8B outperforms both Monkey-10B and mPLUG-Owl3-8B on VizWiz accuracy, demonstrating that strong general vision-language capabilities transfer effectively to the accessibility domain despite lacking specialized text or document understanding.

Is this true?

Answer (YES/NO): NO